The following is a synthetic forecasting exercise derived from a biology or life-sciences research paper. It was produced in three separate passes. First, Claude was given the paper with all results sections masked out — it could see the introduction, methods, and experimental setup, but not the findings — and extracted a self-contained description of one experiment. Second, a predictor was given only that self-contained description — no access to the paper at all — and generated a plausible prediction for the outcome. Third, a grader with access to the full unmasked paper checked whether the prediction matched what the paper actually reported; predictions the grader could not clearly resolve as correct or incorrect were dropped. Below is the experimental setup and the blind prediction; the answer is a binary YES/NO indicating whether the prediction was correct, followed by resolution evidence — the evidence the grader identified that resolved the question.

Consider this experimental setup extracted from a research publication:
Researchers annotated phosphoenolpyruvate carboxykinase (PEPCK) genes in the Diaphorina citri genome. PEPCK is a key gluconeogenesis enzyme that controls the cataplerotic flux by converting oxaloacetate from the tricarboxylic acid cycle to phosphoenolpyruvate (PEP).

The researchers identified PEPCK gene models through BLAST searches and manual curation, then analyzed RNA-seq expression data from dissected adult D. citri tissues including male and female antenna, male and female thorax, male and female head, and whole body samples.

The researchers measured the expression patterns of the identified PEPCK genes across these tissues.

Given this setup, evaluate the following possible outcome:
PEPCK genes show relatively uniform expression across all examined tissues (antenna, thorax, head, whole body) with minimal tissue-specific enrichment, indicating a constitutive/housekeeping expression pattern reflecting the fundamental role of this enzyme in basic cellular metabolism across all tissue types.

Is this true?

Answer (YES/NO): NO